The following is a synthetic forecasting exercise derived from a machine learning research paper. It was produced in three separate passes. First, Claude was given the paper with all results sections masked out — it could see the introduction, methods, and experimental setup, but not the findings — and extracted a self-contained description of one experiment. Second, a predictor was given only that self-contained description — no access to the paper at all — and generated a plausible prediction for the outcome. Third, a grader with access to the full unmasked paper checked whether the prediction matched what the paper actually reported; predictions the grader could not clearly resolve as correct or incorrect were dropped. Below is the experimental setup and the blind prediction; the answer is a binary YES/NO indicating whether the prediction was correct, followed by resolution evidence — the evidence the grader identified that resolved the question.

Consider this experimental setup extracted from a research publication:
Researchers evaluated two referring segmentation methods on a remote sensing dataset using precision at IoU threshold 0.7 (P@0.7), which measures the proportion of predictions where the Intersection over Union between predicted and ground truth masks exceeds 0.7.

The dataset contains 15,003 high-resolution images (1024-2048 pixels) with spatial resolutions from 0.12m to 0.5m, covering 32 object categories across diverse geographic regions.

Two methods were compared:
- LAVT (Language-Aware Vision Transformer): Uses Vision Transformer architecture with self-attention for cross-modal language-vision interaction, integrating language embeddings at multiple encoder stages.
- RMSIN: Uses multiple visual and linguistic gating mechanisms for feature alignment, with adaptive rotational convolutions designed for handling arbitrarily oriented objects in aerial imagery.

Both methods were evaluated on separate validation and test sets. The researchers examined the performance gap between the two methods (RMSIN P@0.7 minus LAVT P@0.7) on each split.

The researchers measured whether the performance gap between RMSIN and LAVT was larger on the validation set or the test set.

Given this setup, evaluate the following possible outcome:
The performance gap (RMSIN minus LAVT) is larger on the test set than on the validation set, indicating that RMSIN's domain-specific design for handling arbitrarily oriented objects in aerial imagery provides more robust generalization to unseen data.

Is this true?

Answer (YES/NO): YES